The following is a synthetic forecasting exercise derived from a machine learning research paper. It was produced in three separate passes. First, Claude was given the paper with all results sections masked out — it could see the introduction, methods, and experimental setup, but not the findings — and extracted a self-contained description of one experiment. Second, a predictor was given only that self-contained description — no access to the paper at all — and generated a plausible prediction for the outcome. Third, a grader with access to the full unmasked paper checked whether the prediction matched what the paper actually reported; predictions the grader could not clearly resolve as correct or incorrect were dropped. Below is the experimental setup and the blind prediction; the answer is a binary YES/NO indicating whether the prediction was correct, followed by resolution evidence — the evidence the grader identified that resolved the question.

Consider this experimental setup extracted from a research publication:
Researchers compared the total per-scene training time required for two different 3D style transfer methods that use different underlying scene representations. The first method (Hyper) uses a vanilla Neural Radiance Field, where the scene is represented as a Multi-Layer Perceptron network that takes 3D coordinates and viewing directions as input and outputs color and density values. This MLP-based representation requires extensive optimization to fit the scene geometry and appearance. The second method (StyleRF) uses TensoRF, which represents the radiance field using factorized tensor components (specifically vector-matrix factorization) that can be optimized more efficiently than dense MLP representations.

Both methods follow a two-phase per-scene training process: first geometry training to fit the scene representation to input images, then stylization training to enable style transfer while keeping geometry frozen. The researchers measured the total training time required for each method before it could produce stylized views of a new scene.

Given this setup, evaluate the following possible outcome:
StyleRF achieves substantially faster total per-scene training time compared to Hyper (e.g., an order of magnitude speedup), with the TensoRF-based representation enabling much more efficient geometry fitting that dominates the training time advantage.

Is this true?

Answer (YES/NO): YES